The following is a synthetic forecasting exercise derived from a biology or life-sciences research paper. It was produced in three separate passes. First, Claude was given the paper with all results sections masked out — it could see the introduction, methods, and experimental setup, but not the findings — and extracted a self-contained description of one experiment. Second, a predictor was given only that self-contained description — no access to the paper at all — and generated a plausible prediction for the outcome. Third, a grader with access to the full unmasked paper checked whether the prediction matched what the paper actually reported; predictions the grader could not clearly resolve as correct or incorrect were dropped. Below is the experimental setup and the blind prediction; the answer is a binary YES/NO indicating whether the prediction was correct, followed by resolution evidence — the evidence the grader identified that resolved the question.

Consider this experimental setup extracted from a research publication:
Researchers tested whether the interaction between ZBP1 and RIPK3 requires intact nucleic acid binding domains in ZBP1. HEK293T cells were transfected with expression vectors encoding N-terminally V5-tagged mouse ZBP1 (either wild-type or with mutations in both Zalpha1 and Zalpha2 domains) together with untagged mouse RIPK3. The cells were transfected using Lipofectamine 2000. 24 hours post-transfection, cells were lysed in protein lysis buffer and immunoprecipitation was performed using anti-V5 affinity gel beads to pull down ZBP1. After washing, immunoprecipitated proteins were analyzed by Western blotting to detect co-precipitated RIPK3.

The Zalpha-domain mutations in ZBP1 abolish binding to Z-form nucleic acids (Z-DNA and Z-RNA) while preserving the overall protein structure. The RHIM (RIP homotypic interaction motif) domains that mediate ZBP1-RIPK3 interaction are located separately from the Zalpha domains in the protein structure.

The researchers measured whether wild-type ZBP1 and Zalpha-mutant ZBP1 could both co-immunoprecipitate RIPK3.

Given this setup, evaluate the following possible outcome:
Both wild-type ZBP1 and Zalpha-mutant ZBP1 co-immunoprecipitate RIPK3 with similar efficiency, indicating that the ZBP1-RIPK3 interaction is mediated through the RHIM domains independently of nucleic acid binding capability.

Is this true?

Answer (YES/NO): YES